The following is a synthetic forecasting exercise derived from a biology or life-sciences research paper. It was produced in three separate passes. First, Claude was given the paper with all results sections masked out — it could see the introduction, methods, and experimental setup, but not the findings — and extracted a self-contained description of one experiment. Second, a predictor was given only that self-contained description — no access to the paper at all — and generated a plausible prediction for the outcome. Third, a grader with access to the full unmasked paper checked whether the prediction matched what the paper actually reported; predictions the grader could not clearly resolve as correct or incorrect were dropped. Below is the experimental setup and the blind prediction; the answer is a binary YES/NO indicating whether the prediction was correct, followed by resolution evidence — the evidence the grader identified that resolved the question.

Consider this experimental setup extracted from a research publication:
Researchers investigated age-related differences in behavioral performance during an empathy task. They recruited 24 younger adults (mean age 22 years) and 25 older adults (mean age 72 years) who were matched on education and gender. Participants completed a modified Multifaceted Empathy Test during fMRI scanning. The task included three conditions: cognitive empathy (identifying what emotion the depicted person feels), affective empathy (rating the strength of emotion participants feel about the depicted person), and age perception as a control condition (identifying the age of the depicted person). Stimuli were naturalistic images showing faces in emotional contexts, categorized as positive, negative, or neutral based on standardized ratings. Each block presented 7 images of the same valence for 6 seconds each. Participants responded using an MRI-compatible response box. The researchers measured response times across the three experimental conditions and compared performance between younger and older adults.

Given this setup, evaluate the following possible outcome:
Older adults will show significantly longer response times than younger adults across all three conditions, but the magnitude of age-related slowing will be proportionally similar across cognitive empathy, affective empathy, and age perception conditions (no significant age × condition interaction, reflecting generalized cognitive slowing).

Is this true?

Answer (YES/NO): NO